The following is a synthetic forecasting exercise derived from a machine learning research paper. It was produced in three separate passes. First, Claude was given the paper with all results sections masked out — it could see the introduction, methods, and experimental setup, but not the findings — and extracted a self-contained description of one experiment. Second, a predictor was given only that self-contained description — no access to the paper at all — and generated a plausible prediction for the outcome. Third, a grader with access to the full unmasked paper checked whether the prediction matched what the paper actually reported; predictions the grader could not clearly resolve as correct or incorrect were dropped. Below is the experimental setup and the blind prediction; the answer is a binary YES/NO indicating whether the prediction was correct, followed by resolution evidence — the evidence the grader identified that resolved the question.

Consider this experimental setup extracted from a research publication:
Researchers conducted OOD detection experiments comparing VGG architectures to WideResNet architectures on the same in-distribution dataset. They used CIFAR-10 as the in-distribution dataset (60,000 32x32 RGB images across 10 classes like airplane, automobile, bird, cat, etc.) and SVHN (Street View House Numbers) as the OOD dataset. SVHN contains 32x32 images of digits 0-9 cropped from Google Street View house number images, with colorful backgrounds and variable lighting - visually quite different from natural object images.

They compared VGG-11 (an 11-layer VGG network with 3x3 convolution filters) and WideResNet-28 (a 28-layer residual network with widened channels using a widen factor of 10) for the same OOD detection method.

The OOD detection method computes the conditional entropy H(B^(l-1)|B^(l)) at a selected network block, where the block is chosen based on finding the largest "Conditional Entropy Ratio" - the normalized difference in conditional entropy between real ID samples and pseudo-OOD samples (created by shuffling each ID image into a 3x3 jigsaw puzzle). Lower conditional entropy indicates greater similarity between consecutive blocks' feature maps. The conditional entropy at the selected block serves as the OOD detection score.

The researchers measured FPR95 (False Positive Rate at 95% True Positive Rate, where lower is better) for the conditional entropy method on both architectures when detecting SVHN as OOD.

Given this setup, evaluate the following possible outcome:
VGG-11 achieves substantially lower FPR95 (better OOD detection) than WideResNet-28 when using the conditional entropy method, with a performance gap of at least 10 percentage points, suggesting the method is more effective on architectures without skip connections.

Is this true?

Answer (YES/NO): NO